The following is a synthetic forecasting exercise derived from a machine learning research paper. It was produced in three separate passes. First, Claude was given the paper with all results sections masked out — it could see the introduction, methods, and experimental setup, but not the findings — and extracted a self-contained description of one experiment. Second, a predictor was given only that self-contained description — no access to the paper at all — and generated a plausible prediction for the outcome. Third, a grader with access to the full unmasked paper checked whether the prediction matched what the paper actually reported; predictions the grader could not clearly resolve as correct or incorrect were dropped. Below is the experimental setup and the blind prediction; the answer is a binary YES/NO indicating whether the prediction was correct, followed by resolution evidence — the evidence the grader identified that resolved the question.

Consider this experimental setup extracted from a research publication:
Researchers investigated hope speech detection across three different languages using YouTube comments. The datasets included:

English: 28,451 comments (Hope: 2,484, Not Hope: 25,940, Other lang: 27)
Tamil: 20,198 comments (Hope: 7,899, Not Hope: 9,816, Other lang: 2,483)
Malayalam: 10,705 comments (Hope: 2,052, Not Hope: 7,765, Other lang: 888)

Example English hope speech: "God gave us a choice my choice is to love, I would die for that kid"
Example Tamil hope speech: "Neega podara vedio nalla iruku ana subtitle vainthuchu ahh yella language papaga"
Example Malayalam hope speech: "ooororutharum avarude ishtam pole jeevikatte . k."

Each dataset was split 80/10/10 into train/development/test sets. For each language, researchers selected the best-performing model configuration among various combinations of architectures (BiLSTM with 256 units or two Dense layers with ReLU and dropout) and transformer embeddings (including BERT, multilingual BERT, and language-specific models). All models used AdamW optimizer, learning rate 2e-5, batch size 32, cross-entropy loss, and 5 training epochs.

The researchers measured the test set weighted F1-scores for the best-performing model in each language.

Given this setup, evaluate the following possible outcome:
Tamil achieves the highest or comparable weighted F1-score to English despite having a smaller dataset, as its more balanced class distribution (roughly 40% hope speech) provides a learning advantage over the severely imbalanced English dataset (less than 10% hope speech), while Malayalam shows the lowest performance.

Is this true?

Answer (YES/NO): NO